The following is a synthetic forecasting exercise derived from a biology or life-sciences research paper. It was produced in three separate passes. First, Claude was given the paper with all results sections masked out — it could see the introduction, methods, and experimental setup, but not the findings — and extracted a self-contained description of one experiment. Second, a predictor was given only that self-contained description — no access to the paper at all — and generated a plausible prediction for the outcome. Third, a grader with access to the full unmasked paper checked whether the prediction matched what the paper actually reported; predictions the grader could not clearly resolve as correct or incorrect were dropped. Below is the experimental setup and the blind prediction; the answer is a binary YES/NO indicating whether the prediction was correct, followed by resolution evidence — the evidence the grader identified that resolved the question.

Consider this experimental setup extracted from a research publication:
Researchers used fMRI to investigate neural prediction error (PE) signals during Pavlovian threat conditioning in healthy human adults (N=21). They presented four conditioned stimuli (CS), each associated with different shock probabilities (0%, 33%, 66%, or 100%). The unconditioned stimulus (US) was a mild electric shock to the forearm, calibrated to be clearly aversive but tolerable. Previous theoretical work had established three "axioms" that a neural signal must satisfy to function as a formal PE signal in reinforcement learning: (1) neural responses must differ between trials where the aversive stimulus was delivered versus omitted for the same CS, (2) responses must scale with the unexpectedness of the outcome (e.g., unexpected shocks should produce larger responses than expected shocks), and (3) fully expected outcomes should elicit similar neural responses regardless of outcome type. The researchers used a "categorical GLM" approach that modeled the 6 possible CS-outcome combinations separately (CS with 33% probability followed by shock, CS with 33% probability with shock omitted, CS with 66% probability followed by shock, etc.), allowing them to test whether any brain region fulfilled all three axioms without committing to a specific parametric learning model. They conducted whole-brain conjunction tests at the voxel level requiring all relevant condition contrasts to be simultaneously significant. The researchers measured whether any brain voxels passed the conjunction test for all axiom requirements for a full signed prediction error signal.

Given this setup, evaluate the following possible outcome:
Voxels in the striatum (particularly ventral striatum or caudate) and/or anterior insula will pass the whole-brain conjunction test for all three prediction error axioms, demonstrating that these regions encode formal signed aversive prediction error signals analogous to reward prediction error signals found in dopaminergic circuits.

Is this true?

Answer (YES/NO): NO